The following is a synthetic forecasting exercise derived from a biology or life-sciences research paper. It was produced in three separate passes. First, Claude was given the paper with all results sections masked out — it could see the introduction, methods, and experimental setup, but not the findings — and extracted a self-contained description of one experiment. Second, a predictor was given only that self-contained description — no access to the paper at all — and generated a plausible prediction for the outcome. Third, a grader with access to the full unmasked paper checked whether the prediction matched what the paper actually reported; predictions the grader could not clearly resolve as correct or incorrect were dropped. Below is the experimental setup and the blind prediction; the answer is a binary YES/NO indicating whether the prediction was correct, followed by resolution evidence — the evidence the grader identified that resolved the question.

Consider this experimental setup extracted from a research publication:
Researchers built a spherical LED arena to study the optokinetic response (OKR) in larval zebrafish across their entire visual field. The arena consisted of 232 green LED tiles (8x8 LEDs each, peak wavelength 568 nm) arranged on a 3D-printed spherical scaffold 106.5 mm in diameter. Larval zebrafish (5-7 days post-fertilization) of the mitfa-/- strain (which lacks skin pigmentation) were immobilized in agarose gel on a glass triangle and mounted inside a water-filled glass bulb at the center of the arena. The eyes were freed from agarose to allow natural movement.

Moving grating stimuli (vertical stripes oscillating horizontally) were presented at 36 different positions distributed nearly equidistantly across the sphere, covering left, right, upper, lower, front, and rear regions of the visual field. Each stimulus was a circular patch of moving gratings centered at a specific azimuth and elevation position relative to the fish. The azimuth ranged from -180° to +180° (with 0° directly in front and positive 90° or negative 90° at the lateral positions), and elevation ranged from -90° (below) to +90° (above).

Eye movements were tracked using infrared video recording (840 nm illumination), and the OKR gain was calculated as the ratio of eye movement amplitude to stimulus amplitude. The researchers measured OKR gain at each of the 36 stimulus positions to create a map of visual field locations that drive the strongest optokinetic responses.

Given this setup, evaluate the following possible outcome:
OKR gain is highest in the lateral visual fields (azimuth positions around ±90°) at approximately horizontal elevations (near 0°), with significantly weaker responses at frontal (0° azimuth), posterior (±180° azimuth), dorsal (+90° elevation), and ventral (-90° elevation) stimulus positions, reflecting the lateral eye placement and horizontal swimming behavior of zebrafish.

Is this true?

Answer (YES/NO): YES